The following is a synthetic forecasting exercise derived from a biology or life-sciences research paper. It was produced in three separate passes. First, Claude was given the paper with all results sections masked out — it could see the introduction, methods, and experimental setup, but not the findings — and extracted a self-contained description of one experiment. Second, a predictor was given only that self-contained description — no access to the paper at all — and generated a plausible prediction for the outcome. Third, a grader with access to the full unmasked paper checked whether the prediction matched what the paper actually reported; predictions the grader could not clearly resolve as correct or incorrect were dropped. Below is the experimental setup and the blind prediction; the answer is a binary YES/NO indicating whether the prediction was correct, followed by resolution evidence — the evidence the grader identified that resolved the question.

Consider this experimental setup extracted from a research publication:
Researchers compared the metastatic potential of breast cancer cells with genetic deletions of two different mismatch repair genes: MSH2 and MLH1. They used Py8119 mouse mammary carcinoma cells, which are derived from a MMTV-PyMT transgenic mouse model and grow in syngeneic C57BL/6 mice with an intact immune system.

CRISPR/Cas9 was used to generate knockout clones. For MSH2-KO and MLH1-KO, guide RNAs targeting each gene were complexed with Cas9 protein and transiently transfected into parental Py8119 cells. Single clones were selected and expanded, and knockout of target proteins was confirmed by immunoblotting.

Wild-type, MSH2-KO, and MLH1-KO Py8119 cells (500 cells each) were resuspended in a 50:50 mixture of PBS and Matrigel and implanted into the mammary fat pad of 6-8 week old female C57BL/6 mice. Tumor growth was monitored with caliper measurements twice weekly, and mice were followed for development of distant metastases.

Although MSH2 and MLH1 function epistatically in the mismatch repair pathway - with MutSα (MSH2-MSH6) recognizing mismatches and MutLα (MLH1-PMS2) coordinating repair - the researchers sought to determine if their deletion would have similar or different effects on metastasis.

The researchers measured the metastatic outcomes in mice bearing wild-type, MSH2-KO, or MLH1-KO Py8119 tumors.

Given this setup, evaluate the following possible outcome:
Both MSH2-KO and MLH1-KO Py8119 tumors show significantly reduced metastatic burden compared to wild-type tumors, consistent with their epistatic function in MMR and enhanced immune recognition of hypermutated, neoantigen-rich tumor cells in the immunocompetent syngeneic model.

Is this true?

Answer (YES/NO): NO